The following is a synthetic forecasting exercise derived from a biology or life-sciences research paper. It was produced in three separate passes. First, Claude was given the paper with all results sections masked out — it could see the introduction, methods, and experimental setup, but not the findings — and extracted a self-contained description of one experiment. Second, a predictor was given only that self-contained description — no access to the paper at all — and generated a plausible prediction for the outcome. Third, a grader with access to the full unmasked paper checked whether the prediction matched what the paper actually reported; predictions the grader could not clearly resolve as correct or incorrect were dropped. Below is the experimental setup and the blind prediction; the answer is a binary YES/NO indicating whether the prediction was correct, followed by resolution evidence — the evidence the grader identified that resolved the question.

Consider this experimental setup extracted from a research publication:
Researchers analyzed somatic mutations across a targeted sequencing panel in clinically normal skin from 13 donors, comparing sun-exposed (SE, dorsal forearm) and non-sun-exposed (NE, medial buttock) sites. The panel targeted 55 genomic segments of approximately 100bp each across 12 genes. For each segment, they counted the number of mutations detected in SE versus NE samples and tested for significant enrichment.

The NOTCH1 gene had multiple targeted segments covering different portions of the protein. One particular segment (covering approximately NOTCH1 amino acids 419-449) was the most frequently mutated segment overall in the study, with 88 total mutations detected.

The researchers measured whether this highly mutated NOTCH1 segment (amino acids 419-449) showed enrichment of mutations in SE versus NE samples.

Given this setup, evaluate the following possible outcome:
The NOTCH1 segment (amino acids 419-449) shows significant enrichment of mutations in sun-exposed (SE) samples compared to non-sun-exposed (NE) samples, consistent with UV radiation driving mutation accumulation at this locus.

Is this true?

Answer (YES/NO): NO